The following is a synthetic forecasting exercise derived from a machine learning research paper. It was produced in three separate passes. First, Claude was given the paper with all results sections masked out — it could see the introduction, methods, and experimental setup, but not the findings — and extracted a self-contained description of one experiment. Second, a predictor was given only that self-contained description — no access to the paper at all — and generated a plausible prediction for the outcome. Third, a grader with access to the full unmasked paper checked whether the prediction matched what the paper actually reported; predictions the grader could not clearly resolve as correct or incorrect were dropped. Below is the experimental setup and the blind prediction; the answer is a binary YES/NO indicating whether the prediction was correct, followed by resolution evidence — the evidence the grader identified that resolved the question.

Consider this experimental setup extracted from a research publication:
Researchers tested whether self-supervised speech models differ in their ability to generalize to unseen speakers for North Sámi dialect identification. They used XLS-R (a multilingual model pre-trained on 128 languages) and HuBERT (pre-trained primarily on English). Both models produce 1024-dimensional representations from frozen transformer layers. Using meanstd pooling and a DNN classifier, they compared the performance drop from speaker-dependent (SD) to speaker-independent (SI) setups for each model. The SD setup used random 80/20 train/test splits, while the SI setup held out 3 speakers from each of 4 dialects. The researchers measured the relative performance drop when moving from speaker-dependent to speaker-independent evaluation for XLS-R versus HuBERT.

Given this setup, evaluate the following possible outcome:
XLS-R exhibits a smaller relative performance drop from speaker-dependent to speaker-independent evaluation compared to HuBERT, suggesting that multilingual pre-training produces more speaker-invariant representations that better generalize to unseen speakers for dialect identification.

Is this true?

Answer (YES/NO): YES